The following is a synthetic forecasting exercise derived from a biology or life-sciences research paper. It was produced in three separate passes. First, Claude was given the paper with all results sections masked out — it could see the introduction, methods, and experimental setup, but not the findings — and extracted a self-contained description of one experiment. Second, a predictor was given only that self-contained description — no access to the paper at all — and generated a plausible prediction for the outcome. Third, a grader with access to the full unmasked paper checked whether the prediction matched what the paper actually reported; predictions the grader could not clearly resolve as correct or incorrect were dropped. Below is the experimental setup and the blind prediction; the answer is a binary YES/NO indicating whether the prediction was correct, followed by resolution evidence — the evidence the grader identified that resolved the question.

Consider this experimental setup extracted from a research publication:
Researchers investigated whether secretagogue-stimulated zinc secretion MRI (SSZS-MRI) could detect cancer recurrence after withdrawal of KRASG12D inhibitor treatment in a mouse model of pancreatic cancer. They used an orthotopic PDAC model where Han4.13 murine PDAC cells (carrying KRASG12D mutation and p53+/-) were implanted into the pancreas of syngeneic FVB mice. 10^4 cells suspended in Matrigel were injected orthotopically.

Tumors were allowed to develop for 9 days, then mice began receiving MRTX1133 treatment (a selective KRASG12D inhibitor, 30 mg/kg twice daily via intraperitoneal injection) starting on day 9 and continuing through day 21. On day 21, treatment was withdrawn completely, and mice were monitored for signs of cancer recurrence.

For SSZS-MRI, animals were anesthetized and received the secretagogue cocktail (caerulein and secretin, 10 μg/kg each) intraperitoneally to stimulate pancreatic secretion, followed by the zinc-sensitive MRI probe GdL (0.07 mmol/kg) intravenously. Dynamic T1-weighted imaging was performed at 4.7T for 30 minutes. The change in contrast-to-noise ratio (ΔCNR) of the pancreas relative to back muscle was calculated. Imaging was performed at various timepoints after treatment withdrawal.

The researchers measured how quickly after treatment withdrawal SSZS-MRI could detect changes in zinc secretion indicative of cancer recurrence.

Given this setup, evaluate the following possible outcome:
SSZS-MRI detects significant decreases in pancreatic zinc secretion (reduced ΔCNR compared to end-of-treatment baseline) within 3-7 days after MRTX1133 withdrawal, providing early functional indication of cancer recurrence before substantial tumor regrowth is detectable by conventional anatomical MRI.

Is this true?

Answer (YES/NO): NO